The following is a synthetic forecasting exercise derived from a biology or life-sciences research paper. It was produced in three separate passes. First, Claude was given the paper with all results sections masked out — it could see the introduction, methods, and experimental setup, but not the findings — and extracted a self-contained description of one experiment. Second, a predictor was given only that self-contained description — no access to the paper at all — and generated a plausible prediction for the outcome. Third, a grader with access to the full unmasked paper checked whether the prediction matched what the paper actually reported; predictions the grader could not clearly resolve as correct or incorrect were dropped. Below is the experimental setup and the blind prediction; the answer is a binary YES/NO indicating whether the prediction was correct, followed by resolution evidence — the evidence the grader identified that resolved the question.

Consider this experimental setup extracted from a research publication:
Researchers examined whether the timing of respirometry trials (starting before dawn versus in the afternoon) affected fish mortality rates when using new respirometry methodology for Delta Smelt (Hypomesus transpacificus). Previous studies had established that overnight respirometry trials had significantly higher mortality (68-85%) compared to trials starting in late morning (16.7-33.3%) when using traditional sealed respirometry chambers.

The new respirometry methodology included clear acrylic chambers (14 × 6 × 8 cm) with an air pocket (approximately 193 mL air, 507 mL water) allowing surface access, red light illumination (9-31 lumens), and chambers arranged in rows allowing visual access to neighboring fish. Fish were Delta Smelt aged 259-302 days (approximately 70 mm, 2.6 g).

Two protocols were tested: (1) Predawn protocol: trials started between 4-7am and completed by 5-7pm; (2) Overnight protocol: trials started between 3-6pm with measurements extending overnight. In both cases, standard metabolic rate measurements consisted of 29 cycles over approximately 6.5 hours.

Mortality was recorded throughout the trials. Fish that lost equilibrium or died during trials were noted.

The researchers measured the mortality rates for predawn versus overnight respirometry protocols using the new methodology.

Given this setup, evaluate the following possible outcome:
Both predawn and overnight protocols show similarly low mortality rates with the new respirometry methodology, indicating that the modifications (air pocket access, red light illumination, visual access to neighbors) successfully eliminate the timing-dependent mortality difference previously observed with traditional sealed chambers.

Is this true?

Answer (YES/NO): NO